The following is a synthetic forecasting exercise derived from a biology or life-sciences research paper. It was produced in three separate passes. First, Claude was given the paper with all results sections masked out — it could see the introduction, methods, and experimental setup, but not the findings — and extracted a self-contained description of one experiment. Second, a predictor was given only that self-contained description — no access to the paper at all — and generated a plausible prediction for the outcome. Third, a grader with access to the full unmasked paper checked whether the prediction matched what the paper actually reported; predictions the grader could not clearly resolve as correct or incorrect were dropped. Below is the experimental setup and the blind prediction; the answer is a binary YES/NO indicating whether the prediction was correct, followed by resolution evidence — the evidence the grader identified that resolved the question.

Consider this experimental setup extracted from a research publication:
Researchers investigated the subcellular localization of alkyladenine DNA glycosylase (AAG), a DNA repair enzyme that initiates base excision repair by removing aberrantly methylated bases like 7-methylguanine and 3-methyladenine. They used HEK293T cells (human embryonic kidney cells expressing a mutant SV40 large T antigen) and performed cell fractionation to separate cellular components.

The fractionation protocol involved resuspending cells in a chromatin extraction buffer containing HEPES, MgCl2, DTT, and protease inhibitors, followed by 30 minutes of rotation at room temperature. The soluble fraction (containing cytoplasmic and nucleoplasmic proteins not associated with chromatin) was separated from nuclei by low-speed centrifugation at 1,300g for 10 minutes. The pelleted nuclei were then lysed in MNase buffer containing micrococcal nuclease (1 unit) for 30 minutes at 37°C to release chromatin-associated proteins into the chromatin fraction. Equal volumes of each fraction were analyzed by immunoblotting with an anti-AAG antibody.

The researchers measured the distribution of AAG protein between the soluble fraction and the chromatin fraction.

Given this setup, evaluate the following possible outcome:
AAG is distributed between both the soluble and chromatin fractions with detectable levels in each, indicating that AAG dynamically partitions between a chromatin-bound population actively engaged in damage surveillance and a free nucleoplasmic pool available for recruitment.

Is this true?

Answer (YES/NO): NO